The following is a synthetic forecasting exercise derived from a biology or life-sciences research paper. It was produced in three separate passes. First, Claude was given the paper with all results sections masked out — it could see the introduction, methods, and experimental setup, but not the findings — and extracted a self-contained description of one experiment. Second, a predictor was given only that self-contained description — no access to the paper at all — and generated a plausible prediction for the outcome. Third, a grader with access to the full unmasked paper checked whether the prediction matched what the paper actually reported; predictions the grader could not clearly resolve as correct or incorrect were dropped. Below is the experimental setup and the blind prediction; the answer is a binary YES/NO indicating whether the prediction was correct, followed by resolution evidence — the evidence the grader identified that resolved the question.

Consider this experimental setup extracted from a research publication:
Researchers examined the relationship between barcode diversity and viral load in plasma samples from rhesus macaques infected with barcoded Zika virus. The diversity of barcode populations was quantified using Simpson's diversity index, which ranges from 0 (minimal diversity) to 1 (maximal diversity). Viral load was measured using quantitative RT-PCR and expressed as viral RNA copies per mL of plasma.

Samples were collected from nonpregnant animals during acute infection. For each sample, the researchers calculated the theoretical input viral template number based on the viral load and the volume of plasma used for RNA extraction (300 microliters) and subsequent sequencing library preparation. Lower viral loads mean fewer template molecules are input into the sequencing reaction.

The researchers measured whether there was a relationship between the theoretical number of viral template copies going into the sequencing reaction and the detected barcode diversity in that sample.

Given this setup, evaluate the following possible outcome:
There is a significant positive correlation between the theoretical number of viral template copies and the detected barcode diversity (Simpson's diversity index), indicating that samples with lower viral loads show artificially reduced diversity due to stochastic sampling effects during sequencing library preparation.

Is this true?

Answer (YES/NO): YES